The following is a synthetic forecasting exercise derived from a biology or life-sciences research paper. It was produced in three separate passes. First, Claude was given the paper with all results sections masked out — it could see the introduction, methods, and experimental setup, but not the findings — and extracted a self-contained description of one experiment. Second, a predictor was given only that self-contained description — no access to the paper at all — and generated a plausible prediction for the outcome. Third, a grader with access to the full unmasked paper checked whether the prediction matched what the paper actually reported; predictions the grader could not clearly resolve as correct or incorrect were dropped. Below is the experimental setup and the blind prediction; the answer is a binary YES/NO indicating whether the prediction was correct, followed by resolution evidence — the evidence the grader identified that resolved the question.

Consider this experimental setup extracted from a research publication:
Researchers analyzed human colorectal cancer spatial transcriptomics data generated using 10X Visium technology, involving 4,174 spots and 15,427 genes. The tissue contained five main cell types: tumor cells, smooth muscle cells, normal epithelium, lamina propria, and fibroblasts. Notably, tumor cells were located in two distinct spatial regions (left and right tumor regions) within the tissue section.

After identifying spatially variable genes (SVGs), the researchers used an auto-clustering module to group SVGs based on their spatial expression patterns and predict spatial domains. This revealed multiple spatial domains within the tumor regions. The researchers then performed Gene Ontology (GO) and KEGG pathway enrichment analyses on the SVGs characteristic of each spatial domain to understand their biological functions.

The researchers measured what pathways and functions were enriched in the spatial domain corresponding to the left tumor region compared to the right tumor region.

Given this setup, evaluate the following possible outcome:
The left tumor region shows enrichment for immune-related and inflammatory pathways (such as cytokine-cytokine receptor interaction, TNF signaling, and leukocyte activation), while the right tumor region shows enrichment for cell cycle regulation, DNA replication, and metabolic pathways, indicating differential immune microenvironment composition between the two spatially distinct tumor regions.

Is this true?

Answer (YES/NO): NO